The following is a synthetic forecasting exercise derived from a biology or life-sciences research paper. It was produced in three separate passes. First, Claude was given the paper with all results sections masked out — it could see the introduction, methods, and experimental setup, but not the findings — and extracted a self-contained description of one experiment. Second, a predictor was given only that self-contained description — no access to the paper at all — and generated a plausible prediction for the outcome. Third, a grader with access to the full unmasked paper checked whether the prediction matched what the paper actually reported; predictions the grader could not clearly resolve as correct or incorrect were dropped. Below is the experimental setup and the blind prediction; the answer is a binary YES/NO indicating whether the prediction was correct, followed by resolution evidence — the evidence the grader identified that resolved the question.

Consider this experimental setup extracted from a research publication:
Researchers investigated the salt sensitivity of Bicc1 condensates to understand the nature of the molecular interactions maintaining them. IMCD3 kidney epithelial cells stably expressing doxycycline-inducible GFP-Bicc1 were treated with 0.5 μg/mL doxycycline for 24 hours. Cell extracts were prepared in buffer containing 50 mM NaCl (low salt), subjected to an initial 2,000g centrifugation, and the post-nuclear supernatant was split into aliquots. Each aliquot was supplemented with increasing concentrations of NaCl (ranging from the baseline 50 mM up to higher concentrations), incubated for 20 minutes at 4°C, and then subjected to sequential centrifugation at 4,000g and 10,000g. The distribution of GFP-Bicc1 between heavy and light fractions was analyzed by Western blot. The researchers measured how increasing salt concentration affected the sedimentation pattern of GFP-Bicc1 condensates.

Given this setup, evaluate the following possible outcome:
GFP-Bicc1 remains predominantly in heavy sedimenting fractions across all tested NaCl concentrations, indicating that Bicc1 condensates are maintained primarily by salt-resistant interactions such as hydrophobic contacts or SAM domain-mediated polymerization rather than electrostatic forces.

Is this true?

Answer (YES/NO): NO